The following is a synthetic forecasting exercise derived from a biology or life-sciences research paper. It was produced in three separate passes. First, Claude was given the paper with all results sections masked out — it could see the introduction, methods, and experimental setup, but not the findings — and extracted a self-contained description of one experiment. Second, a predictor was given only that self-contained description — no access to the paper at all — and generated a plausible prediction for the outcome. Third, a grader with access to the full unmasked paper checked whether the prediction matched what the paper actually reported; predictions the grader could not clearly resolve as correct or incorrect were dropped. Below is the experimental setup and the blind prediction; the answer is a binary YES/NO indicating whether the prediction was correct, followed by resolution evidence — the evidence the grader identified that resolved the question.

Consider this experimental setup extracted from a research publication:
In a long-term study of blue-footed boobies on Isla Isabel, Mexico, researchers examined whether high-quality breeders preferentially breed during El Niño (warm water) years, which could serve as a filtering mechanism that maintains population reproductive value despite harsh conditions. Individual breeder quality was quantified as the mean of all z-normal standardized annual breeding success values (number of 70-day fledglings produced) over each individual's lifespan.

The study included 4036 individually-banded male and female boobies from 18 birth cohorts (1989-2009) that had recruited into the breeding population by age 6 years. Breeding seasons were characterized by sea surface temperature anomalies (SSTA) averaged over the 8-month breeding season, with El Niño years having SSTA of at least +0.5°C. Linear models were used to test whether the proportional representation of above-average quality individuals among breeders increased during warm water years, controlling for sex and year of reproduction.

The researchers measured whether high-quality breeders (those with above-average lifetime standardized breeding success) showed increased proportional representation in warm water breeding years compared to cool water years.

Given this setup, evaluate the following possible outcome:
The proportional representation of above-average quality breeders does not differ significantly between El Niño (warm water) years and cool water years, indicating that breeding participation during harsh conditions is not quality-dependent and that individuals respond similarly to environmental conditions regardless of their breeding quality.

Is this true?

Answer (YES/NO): YES